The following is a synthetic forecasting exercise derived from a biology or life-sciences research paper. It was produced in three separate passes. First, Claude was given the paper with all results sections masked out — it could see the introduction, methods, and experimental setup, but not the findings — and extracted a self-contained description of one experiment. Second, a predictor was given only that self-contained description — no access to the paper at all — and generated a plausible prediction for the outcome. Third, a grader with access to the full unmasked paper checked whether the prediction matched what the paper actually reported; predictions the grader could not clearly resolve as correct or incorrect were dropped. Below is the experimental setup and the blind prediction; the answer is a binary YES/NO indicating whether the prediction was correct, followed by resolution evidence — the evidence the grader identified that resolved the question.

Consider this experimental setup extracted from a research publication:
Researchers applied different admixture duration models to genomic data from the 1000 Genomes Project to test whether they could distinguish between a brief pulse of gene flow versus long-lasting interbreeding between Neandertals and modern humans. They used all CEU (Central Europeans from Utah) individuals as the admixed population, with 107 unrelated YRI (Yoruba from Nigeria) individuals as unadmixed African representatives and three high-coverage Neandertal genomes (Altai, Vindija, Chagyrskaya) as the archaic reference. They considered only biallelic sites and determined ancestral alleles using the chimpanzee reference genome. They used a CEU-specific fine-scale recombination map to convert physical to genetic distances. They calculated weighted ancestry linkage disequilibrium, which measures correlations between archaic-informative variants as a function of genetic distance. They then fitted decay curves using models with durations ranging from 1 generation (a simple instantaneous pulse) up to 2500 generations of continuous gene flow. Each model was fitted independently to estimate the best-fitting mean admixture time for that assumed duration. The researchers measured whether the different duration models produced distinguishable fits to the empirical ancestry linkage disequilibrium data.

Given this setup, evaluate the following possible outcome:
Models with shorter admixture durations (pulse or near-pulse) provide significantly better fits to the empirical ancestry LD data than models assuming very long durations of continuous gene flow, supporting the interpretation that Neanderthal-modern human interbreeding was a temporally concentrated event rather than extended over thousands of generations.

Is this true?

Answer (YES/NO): NO